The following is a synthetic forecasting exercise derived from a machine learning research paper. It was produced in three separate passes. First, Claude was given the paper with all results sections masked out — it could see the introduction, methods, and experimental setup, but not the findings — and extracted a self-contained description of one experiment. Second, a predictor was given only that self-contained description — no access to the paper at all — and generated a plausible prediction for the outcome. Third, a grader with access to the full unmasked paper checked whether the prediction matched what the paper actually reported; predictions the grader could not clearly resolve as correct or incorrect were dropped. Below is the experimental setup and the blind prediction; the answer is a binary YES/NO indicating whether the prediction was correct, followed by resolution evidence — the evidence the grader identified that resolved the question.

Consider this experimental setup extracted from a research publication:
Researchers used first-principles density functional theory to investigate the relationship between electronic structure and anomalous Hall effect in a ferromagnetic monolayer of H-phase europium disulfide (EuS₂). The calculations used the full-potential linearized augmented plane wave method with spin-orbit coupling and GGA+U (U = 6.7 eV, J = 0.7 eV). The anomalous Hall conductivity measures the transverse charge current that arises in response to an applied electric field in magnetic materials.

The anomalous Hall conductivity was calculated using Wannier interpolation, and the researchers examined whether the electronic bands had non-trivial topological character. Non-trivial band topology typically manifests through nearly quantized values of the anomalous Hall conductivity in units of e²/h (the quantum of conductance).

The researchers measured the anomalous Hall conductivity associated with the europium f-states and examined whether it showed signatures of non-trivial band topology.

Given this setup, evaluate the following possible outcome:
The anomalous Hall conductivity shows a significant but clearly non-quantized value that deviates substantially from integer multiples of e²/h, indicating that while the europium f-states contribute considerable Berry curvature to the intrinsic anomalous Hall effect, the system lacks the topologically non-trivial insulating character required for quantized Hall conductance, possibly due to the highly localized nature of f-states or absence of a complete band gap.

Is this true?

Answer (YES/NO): NO